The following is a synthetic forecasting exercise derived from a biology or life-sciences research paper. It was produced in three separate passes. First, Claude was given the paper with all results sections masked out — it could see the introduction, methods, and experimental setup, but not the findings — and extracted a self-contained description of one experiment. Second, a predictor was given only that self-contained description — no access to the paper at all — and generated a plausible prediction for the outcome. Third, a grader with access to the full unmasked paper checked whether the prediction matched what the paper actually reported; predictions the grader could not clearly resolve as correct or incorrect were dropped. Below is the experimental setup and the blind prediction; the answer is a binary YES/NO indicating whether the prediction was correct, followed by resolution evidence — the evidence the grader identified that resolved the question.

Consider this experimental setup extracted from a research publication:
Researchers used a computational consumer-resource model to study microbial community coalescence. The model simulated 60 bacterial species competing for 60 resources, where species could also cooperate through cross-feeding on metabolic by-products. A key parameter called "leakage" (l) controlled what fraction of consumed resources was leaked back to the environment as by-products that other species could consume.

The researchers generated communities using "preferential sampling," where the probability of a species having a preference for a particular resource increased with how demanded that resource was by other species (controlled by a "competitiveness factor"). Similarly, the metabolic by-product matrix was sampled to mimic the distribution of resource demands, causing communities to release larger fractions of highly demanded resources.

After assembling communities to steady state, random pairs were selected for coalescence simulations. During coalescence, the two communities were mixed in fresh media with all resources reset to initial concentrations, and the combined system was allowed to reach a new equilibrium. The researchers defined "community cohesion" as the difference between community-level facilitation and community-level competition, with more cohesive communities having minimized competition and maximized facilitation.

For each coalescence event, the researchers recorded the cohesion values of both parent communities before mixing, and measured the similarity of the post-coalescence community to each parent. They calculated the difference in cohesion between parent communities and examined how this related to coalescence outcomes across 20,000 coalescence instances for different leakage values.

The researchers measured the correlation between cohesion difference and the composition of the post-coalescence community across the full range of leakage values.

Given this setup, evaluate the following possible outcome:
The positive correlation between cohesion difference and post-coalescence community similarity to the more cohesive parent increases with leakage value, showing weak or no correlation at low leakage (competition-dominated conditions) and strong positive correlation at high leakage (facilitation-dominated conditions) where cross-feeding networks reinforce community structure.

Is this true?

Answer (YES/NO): NO